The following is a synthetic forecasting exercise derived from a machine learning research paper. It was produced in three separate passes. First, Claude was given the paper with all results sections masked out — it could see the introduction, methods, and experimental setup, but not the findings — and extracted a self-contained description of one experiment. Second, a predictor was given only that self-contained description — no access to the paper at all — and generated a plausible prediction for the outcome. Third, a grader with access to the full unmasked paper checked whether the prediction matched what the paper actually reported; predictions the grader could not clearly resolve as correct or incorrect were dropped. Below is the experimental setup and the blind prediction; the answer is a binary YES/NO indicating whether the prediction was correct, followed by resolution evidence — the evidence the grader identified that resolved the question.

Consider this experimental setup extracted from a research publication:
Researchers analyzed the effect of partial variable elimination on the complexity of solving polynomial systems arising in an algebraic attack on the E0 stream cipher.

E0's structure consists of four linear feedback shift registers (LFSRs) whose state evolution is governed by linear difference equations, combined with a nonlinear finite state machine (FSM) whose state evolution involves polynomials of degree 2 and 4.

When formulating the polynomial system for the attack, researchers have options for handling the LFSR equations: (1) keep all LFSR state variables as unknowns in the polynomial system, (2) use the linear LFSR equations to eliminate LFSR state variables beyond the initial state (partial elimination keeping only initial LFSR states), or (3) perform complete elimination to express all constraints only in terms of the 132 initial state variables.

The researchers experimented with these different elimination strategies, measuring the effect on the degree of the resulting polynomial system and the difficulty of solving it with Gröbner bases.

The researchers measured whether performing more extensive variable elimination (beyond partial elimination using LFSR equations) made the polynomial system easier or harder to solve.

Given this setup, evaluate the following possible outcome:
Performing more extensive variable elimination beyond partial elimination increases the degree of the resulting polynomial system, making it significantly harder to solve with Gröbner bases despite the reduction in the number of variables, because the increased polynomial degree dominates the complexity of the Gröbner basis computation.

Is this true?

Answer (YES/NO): YES